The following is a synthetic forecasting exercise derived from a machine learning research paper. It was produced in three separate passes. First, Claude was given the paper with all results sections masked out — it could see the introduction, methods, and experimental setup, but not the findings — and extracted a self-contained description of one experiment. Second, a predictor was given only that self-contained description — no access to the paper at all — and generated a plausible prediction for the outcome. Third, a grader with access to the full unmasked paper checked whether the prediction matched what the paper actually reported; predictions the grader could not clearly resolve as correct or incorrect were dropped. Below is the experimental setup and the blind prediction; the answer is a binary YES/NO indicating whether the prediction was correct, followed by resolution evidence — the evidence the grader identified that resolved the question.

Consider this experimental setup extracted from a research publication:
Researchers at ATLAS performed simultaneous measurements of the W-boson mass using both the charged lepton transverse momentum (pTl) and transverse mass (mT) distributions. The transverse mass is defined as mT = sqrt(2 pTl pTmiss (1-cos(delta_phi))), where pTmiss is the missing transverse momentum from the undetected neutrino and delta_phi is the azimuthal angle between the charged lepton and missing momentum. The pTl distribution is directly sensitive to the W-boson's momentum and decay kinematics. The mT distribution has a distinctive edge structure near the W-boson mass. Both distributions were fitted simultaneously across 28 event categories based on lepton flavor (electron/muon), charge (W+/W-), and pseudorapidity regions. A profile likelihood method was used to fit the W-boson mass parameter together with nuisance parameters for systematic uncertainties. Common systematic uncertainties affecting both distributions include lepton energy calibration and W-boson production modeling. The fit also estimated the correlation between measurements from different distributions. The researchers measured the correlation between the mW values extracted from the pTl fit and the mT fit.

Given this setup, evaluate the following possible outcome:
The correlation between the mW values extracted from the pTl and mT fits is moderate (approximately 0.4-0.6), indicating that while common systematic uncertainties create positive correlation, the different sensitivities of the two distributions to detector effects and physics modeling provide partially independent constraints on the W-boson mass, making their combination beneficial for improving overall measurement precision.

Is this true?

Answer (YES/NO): YES